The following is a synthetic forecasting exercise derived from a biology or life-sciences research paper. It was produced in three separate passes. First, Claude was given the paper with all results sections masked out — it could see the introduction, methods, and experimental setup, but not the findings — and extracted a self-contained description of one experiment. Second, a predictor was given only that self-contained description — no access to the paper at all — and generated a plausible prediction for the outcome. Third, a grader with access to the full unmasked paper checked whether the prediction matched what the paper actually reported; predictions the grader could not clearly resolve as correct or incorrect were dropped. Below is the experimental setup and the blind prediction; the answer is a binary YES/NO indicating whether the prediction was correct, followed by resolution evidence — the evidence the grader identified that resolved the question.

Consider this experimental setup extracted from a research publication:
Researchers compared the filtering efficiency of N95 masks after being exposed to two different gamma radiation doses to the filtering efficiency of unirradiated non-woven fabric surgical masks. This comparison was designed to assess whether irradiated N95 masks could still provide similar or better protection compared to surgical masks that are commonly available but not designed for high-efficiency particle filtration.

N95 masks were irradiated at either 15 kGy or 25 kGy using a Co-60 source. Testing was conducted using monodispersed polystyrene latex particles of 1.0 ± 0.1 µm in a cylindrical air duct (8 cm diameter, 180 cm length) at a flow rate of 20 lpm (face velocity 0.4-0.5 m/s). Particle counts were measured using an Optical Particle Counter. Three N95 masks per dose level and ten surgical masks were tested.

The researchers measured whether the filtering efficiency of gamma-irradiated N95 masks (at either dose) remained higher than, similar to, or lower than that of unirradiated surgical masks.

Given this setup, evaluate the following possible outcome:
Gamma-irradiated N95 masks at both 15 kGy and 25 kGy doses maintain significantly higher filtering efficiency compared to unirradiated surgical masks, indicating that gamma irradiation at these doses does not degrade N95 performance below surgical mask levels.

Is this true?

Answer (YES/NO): YES